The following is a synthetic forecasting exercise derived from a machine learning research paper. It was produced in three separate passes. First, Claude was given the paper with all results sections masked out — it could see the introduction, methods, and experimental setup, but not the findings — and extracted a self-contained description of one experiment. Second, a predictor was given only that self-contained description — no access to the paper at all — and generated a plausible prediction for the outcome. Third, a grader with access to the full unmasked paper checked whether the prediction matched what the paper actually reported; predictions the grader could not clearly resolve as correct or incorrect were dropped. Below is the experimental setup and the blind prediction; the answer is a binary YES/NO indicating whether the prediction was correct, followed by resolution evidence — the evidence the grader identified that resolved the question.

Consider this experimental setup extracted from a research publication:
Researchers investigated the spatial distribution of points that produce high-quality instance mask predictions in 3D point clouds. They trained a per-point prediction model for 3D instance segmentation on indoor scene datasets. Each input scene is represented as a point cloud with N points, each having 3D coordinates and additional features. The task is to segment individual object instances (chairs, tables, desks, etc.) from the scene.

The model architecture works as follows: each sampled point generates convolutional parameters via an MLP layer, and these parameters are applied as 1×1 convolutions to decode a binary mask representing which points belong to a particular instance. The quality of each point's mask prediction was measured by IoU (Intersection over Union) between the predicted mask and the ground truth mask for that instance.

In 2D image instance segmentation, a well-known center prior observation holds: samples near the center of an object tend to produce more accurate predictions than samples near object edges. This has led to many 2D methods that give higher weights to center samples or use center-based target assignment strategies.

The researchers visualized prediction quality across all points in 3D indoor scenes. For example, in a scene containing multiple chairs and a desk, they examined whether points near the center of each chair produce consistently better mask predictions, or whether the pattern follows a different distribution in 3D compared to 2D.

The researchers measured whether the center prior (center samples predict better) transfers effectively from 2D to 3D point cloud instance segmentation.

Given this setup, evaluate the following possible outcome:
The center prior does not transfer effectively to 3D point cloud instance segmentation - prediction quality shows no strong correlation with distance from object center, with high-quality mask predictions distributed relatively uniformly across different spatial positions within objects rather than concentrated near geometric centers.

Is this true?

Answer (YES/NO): NO